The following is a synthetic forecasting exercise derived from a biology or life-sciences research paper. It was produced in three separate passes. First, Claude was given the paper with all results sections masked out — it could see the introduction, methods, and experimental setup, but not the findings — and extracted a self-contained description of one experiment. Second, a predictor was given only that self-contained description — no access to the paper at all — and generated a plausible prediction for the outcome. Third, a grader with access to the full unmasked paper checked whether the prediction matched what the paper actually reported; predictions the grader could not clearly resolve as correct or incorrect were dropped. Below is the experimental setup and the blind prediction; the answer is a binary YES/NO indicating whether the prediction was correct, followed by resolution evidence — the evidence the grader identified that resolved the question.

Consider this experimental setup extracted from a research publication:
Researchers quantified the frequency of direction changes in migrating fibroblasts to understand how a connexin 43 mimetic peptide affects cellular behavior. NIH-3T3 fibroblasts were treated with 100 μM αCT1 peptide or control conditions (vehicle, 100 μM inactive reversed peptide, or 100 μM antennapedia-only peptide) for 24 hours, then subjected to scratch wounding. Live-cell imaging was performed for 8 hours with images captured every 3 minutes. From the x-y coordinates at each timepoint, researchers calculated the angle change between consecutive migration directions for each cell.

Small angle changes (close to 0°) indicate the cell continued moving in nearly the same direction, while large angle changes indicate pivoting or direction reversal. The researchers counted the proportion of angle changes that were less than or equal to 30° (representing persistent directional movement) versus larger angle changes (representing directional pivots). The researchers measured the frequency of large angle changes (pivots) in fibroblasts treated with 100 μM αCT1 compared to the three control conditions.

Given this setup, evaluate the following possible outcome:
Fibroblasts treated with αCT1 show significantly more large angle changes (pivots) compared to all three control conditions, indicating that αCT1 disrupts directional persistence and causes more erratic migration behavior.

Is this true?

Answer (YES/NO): YES